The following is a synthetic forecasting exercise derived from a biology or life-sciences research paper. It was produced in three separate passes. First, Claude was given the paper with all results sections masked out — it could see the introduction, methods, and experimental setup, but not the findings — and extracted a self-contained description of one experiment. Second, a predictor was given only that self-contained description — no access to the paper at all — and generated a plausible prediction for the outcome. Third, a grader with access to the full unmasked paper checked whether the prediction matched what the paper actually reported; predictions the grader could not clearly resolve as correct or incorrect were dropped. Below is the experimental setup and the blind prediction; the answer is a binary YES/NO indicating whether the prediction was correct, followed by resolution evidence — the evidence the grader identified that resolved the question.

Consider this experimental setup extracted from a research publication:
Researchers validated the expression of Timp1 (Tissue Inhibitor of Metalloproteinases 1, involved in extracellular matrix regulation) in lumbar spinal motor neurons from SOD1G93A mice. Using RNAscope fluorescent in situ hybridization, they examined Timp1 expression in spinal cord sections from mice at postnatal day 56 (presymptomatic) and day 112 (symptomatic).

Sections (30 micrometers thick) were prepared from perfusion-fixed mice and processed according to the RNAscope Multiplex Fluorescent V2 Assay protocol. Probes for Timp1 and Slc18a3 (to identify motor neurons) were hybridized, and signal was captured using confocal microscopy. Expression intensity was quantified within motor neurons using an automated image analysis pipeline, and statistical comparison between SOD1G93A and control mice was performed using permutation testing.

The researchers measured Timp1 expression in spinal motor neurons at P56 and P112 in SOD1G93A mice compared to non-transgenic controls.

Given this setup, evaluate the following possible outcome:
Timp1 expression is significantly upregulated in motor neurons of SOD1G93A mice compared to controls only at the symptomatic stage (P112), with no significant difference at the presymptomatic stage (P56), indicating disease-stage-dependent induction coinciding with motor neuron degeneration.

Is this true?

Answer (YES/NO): NO